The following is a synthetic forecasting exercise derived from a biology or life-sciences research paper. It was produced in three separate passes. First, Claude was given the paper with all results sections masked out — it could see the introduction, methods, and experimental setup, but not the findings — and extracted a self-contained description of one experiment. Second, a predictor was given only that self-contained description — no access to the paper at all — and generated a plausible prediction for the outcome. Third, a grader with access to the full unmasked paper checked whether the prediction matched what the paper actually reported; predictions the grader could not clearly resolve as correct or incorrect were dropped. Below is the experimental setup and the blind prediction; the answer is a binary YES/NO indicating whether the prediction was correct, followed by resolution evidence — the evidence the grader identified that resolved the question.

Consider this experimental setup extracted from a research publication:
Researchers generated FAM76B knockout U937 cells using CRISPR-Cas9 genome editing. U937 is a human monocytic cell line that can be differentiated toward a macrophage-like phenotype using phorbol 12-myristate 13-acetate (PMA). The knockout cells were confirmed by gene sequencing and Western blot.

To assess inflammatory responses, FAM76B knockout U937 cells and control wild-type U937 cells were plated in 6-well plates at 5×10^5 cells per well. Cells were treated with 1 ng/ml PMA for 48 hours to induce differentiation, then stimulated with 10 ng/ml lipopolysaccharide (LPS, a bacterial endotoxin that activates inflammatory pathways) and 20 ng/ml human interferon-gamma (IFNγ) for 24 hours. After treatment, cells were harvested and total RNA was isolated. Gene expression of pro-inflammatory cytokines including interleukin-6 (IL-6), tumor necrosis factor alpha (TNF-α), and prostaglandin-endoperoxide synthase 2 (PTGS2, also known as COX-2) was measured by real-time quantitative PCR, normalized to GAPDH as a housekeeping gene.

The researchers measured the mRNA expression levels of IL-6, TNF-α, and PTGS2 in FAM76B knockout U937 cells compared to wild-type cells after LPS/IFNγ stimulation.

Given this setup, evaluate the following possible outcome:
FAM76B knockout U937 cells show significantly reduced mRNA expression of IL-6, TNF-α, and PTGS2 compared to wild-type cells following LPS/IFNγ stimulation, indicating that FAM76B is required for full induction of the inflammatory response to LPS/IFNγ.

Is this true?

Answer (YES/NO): NO